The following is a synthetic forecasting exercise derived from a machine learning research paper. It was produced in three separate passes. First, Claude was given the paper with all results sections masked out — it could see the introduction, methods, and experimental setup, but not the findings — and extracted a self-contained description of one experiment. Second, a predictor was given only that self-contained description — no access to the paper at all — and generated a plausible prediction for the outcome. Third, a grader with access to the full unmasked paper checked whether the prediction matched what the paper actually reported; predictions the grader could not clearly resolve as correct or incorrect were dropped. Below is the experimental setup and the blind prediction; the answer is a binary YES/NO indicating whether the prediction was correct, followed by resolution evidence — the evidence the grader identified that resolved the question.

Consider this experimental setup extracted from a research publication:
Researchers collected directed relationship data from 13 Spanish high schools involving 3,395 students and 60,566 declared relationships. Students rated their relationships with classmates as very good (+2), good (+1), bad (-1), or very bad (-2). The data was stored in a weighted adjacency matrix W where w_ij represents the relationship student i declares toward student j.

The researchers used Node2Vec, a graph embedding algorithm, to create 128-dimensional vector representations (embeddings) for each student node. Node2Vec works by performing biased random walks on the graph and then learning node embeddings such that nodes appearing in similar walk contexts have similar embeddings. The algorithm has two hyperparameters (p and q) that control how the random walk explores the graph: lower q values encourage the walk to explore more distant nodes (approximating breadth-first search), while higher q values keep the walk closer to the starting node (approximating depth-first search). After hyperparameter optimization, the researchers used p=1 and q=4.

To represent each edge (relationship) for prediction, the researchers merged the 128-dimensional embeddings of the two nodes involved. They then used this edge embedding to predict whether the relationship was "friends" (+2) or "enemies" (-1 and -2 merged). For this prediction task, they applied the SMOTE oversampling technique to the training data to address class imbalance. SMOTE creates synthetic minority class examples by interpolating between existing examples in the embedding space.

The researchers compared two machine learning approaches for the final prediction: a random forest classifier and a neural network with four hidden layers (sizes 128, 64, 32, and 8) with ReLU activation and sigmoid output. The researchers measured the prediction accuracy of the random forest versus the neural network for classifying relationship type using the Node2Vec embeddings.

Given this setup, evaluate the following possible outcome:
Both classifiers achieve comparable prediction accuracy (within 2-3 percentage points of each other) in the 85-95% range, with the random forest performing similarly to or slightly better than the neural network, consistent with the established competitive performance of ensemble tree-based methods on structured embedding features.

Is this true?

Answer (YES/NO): NO